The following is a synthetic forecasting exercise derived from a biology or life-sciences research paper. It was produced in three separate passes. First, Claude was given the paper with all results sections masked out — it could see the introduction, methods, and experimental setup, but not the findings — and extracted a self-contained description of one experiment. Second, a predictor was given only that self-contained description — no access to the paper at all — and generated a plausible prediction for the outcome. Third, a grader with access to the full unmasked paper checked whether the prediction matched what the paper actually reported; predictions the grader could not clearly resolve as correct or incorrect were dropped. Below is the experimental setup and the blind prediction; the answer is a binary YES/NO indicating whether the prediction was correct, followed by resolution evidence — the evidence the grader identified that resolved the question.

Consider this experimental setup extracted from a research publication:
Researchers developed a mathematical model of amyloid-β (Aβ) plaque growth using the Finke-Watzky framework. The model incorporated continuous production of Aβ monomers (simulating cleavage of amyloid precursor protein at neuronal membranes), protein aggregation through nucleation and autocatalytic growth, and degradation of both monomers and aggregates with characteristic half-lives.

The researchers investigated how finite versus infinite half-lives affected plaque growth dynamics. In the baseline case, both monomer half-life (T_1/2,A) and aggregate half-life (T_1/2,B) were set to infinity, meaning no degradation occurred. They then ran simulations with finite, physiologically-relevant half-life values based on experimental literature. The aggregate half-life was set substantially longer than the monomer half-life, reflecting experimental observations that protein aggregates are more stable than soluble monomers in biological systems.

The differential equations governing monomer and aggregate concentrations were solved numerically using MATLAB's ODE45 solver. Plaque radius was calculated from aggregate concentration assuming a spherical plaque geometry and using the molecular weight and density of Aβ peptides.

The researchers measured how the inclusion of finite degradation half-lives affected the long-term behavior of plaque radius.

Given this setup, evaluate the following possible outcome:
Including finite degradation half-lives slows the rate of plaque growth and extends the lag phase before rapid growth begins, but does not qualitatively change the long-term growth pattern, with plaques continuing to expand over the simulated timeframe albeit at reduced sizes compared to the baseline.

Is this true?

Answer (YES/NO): NO